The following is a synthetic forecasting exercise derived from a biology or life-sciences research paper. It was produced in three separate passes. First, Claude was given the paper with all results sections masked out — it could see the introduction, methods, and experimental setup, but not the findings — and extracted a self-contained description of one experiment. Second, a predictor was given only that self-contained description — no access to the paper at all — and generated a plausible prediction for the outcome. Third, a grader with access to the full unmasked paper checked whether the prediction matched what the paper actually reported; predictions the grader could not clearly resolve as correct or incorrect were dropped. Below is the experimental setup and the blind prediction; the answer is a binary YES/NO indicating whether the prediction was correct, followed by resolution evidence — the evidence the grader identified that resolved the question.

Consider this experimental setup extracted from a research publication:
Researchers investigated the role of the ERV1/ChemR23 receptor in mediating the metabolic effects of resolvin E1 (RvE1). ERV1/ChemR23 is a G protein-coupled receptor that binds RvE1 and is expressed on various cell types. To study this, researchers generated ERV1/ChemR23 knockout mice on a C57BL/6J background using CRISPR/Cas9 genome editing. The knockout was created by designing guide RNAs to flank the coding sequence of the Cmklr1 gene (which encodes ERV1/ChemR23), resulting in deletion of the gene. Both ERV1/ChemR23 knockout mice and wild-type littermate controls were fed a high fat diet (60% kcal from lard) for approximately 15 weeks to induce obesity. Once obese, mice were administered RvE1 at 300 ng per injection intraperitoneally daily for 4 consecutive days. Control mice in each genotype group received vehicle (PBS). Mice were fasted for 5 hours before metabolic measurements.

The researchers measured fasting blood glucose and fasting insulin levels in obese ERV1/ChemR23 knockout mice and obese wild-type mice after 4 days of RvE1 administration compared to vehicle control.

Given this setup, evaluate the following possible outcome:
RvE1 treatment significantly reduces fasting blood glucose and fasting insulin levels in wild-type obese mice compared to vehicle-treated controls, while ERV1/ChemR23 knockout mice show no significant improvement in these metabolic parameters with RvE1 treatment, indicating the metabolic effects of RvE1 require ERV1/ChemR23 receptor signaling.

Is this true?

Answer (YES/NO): NO